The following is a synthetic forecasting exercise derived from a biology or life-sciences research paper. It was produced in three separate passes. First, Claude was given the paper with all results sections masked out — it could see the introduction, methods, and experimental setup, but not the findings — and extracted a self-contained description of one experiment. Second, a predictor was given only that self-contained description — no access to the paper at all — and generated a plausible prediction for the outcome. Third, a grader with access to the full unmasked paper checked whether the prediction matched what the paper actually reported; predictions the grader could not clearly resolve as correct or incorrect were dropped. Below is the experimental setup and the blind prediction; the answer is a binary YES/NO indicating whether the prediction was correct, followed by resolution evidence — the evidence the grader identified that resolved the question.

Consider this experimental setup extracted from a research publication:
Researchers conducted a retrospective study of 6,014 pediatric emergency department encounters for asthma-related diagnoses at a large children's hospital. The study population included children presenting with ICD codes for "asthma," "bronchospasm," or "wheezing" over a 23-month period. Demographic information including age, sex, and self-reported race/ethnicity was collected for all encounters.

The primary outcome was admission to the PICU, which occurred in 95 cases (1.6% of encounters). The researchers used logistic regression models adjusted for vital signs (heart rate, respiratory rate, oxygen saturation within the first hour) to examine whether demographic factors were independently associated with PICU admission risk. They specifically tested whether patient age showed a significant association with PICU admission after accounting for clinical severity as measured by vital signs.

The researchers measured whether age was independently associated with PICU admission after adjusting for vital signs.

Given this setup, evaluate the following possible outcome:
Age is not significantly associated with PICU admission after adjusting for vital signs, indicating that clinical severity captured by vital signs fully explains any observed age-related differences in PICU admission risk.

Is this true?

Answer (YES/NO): YES